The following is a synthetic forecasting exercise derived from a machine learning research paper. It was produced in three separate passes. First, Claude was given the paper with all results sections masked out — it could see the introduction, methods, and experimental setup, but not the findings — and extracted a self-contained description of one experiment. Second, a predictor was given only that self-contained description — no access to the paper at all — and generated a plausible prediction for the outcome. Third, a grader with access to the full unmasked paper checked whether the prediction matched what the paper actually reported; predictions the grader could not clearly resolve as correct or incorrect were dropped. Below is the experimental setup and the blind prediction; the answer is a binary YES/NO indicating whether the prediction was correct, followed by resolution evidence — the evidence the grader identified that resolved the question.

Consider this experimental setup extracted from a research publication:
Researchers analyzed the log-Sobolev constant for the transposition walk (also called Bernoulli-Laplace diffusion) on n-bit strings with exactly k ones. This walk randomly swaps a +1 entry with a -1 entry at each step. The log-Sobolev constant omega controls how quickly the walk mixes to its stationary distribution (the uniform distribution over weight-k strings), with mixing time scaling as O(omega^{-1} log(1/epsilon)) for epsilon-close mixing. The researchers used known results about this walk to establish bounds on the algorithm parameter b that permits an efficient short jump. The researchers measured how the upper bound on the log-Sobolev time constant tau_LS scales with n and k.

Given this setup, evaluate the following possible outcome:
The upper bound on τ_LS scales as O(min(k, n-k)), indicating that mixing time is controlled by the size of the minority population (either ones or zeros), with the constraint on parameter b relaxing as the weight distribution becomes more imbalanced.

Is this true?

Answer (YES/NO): NO